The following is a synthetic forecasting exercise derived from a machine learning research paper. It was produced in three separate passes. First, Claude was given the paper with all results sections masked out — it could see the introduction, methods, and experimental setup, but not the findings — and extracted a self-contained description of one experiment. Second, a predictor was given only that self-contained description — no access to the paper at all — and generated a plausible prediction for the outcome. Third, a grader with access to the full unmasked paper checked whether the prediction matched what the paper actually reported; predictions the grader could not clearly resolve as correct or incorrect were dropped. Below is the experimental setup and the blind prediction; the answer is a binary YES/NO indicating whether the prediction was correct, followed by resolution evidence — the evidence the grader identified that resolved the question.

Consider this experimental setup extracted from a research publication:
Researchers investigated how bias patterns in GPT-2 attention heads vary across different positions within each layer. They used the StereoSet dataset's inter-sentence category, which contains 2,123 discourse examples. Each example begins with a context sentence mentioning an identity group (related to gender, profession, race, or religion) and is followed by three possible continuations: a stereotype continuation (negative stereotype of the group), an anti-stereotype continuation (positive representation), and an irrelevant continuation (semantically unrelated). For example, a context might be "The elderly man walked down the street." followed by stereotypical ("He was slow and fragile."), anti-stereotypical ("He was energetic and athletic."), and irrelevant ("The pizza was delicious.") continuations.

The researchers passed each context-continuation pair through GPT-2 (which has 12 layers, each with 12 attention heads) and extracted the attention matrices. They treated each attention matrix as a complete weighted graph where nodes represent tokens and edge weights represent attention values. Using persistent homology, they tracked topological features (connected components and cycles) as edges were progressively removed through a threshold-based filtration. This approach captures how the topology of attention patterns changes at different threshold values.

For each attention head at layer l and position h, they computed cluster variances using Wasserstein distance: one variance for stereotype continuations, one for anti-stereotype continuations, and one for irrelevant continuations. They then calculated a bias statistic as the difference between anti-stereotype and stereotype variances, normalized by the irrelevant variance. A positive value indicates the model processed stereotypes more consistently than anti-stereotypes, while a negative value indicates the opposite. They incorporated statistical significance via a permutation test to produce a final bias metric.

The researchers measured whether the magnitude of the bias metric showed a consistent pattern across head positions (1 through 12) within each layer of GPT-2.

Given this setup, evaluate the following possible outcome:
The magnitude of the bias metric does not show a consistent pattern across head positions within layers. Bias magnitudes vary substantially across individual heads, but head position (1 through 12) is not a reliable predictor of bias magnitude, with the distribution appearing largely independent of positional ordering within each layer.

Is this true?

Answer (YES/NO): NO